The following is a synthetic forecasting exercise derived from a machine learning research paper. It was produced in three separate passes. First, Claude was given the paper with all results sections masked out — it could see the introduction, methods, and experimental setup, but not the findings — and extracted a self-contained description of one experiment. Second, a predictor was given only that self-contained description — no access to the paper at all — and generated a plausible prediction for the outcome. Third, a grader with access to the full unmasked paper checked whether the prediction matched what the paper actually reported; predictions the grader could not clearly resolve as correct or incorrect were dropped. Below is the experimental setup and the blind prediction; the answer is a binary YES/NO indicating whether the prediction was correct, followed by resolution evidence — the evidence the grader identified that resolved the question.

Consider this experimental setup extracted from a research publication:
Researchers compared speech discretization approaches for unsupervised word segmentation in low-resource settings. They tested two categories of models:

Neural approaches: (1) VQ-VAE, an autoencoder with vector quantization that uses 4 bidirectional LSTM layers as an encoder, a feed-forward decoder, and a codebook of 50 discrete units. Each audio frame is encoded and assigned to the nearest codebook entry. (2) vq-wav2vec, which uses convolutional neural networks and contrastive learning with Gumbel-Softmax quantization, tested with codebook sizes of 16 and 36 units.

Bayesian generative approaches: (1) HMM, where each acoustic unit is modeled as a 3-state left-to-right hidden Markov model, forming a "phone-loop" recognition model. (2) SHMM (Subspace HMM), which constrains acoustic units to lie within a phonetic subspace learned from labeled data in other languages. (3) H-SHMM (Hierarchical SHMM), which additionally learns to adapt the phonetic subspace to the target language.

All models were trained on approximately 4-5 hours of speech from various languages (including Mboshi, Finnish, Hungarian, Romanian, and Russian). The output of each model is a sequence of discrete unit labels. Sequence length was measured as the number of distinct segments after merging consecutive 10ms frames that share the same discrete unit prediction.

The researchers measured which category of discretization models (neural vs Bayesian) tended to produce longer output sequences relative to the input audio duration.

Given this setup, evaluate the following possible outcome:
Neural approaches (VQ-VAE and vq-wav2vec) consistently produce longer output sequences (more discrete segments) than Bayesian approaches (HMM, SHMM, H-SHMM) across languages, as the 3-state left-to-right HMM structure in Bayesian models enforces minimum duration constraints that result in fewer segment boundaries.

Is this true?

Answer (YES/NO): YES